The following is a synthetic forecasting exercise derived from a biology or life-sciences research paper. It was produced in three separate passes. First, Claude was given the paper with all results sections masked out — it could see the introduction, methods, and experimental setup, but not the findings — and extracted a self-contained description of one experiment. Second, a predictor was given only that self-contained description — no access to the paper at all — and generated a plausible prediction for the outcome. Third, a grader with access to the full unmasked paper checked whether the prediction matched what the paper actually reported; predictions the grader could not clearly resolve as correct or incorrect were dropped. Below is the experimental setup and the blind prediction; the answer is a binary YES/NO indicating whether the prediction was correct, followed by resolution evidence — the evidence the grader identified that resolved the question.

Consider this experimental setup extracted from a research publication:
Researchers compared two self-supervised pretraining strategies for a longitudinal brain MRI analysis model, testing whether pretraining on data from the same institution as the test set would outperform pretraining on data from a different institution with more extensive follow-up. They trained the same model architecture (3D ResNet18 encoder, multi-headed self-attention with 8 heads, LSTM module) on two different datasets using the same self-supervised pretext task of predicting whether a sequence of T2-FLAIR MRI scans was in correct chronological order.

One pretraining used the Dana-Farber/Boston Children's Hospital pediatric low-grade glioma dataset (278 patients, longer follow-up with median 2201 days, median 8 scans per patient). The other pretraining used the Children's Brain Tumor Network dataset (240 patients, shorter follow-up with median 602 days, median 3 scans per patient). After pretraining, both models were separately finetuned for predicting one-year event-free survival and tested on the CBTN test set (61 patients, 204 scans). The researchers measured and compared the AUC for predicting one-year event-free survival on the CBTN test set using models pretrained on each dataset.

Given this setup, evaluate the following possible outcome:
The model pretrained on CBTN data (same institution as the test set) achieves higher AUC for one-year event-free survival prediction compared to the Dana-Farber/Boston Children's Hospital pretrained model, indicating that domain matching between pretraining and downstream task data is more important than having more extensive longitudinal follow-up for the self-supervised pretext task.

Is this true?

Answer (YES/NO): NO